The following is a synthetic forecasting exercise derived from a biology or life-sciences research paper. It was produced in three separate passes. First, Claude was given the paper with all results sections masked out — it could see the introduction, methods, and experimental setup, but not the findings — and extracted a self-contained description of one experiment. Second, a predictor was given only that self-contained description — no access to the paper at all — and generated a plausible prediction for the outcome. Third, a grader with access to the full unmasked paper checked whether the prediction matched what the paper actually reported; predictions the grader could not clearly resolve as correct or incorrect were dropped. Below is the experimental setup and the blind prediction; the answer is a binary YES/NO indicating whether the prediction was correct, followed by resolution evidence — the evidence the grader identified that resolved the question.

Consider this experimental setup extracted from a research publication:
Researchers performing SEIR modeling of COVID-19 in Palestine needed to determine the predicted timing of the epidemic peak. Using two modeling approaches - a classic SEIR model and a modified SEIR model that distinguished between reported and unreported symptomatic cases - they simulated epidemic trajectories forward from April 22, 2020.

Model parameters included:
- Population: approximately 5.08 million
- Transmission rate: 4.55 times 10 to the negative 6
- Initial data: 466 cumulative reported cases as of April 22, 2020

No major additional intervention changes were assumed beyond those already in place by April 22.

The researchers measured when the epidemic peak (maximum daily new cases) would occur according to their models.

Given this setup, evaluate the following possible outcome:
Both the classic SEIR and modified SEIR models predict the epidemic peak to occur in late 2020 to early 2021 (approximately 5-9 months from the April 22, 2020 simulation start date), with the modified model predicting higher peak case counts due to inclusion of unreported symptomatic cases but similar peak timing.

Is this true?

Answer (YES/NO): NO